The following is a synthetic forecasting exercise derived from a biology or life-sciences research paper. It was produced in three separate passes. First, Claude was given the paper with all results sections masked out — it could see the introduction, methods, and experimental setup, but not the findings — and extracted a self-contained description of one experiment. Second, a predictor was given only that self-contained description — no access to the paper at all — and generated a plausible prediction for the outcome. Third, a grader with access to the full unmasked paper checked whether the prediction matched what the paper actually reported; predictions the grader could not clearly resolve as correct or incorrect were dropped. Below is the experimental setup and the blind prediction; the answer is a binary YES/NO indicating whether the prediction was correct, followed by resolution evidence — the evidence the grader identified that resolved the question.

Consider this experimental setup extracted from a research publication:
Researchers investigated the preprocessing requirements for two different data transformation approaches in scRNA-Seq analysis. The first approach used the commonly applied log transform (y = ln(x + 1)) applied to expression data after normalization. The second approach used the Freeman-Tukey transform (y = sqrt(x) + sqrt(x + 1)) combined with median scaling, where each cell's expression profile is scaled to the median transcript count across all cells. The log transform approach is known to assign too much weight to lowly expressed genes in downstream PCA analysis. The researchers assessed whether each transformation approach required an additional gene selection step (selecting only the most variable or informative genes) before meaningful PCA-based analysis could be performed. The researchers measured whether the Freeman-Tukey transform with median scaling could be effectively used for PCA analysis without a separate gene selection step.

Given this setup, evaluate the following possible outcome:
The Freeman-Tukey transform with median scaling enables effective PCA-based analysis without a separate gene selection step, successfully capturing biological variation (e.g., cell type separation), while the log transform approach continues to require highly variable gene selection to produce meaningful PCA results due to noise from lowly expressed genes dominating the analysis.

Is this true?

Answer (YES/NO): YES